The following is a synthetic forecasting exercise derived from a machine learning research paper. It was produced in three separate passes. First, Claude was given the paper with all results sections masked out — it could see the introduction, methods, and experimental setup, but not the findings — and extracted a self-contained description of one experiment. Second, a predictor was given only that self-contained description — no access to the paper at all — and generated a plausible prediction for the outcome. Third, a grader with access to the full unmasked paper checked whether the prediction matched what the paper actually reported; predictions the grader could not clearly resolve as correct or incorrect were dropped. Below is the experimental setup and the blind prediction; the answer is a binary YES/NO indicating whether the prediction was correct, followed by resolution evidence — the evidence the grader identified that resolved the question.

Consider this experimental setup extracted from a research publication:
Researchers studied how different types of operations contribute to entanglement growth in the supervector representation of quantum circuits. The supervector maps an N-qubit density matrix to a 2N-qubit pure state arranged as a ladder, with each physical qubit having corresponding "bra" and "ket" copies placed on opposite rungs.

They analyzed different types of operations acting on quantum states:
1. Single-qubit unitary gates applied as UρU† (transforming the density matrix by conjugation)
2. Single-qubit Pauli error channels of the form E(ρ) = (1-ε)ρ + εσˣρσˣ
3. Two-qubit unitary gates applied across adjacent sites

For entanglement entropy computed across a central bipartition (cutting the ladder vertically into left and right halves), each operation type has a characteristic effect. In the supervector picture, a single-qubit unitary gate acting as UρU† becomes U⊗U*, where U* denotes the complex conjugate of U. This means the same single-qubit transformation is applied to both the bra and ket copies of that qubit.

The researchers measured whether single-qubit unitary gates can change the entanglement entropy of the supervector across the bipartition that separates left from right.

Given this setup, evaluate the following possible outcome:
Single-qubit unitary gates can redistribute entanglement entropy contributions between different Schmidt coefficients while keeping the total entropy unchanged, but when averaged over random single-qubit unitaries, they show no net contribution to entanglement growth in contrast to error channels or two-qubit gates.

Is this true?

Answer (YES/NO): NO